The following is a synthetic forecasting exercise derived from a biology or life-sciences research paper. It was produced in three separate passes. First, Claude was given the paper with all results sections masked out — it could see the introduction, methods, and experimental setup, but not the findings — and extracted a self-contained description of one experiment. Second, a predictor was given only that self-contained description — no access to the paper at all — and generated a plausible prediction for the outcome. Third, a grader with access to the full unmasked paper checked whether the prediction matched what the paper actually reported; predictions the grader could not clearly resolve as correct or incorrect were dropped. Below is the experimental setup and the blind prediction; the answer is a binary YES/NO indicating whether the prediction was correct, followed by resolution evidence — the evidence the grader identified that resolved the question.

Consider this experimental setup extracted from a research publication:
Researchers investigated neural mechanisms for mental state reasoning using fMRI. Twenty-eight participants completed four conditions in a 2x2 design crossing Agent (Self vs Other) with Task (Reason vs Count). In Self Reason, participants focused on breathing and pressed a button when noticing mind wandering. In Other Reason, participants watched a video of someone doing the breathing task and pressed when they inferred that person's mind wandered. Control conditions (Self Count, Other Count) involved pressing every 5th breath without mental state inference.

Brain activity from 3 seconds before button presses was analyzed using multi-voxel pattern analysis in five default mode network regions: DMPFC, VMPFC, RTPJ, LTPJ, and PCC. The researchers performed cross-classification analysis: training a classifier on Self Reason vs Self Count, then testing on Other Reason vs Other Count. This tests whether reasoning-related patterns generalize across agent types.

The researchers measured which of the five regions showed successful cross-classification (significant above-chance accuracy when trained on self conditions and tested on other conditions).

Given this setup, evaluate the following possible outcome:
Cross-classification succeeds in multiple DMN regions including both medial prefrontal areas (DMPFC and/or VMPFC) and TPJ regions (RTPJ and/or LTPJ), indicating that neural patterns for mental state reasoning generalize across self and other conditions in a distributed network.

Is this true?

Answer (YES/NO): YES